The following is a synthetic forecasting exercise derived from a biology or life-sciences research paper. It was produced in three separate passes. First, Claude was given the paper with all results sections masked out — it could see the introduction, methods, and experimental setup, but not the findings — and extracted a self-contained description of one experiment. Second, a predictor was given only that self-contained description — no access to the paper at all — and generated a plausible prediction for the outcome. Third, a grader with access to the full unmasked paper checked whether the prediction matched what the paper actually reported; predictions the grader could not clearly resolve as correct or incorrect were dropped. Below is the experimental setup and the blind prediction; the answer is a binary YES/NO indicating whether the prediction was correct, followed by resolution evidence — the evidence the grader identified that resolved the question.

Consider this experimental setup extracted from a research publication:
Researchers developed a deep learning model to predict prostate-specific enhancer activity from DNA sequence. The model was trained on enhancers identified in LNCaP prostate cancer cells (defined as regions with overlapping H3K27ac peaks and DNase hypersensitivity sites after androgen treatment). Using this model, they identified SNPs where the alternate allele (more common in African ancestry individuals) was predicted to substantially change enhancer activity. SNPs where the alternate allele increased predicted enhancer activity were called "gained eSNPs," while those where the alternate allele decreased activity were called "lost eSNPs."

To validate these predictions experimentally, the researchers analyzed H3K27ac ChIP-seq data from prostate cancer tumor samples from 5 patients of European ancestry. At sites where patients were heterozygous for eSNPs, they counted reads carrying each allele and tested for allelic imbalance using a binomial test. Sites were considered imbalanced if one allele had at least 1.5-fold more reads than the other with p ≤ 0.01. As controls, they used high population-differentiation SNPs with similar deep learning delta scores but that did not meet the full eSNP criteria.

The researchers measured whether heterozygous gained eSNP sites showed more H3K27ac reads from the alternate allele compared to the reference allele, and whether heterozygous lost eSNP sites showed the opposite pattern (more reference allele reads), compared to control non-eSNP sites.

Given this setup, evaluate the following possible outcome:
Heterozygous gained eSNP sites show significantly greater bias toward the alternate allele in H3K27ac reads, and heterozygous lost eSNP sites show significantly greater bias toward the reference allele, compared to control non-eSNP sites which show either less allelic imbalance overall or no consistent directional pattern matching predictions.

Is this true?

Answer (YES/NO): YES